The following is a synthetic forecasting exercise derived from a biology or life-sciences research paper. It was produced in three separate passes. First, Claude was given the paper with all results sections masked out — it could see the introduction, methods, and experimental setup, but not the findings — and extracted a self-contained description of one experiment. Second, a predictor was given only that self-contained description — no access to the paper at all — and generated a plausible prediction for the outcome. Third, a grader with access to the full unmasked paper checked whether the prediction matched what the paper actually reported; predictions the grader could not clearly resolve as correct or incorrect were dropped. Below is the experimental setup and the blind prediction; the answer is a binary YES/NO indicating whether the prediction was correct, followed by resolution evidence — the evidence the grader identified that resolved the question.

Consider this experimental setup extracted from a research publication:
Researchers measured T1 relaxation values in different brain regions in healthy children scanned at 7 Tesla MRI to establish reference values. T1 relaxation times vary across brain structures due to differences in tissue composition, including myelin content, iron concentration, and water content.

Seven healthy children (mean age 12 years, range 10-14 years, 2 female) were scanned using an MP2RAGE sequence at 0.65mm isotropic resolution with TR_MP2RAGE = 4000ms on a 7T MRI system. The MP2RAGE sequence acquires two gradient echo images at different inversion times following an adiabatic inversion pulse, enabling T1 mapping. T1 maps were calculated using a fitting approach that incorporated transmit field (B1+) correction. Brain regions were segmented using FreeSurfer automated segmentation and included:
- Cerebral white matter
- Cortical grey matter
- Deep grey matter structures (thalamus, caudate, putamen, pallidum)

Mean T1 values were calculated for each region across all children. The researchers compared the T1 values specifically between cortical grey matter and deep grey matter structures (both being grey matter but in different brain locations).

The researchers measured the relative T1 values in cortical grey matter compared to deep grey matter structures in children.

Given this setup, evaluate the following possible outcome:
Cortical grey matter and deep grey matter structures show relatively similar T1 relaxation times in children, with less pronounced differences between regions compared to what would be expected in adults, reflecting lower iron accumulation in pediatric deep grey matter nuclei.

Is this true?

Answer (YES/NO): NO